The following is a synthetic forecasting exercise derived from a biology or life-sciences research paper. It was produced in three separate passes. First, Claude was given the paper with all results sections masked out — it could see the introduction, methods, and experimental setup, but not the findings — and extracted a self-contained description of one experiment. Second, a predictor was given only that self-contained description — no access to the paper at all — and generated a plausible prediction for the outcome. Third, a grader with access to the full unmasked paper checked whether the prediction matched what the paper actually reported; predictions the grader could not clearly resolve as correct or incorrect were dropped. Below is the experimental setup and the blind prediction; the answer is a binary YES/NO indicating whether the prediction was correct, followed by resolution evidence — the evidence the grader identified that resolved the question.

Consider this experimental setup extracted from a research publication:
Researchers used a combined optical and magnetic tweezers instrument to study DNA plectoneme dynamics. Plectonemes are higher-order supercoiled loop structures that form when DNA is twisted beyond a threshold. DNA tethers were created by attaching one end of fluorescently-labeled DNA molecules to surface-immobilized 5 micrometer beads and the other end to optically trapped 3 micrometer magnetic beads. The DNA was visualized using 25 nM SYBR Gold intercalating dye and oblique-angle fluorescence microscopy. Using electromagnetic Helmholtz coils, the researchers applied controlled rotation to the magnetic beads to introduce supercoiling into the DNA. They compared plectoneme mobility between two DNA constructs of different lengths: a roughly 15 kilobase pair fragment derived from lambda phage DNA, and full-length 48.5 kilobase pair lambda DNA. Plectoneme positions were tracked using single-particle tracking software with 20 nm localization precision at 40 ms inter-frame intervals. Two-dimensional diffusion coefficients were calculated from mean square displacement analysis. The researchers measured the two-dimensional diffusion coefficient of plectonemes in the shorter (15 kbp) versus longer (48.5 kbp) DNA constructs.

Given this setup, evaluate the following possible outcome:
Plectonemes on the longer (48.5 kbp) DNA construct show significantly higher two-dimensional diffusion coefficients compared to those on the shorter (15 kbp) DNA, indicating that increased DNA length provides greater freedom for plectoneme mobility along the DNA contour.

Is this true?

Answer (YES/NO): NO